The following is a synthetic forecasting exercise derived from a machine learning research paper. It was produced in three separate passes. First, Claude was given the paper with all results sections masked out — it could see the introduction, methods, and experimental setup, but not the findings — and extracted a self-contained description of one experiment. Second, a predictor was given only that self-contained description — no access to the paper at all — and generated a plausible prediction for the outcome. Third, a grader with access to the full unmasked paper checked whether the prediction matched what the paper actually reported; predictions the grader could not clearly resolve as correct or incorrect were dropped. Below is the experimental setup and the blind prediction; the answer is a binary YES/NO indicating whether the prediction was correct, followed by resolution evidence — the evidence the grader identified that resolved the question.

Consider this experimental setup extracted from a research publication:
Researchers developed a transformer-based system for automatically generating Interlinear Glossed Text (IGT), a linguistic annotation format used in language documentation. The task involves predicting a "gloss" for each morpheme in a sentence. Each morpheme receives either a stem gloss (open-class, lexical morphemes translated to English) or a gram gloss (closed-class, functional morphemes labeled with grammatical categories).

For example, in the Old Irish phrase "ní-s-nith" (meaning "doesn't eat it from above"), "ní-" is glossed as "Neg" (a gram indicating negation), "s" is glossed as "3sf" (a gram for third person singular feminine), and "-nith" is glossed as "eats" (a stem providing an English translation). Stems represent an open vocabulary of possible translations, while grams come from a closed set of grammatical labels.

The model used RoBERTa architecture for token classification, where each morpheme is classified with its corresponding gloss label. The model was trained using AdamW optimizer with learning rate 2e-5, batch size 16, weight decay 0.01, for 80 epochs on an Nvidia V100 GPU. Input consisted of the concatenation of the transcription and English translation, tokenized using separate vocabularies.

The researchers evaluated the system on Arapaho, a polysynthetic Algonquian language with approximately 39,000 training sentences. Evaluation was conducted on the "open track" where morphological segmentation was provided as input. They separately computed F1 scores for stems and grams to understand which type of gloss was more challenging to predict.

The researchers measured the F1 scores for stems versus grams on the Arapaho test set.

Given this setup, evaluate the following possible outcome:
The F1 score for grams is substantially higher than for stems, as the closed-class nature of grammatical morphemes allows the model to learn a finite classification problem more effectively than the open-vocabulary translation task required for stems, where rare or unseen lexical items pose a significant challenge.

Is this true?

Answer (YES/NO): NO